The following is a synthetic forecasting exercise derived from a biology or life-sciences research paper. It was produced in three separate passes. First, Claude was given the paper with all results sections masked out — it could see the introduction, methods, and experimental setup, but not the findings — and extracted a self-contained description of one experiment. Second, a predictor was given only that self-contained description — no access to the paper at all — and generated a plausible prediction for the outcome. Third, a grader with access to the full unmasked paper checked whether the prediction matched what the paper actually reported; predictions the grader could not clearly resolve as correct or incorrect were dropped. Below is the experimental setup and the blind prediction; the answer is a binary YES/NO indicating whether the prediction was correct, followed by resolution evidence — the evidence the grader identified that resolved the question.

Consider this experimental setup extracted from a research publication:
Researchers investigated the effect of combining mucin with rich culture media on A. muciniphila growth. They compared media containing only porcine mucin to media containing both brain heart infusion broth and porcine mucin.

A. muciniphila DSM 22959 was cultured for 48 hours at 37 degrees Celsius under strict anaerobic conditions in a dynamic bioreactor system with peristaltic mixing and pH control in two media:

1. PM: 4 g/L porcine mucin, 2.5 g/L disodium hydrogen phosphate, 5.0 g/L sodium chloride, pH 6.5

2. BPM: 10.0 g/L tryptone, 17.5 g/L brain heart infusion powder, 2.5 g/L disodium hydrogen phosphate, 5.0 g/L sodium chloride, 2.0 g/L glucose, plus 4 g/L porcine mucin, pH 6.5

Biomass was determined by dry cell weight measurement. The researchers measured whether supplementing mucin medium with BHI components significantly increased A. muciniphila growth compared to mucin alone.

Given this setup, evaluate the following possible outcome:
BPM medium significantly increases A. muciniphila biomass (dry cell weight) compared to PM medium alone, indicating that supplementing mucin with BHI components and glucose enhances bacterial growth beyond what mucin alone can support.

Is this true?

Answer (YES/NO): NO